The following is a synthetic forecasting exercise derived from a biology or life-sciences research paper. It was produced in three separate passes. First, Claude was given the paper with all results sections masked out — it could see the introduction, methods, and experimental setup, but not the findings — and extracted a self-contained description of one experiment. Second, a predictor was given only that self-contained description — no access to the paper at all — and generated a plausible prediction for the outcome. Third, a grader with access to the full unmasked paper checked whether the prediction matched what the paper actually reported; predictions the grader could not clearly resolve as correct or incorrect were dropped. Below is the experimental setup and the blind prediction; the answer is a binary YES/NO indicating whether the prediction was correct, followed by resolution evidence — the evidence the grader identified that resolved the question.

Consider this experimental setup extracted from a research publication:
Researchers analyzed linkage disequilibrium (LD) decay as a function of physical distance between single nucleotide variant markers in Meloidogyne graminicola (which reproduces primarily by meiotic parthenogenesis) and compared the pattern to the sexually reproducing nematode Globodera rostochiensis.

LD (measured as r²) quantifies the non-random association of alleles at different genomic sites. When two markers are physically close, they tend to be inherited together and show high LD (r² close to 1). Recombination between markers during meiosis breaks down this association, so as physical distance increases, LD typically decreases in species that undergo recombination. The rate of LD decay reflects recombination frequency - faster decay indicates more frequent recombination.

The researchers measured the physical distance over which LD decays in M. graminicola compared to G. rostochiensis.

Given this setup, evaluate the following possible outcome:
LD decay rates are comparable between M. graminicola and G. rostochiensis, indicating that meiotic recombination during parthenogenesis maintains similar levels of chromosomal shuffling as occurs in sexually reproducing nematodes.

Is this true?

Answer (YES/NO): NO